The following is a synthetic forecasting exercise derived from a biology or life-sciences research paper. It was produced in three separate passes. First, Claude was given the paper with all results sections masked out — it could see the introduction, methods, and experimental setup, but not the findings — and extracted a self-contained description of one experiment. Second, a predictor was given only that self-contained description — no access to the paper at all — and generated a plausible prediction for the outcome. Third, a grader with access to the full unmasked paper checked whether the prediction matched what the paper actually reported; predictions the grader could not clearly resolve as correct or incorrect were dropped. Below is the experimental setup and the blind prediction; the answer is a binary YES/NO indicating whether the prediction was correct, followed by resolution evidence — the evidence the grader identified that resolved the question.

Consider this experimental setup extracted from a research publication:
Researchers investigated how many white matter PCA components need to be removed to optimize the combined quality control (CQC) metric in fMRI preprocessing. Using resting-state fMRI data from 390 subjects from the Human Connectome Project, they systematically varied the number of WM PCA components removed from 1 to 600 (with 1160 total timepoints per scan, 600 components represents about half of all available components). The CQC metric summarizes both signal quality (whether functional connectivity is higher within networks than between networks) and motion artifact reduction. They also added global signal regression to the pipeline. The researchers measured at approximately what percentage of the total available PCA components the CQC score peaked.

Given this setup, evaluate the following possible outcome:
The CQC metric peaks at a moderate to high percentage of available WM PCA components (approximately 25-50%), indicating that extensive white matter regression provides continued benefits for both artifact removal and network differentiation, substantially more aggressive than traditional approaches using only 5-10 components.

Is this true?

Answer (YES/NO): NO